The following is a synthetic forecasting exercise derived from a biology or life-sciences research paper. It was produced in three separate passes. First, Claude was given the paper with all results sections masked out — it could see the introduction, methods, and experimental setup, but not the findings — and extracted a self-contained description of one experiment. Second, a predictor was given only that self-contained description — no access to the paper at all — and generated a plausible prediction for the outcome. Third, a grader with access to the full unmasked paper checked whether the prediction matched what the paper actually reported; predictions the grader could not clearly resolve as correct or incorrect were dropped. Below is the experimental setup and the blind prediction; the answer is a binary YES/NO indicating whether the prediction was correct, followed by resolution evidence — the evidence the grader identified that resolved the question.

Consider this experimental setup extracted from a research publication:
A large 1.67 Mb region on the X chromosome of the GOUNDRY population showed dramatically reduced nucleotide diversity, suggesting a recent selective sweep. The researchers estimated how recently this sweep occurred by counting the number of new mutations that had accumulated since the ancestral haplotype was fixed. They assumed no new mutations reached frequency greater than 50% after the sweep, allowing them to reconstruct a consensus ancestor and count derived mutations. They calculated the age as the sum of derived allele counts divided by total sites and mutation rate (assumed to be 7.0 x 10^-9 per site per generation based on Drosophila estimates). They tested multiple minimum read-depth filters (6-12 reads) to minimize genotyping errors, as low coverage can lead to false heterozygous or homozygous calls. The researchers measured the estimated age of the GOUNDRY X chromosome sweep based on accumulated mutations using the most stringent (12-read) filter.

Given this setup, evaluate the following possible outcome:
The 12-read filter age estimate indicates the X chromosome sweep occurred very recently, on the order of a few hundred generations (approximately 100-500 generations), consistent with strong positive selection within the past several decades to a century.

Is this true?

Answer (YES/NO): NO